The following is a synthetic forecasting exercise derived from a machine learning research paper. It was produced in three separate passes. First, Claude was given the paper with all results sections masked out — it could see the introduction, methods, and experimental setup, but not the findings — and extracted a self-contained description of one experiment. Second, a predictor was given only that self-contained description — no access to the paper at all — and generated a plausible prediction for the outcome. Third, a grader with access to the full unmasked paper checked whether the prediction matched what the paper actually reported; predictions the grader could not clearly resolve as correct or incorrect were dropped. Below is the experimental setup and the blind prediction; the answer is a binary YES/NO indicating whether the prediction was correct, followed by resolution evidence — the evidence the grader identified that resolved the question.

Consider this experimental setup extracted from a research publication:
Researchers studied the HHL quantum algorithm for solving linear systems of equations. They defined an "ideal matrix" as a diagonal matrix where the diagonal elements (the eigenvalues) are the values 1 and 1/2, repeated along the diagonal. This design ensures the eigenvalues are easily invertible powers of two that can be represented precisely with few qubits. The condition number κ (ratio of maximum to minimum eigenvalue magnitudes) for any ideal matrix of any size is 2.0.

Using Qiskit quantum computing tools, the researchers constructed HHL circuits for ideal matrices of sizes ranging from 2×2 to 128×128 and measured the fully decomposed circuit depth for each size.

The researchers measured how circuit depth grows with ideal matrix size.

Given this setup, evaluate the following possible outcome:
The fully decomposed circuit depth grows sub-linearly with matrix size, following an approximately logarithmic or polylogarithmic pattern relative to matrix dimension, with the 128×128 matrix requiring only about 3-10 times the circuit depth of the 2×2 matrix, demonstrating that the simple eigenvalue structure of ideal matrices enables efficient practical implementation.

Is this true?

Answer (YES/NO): NO